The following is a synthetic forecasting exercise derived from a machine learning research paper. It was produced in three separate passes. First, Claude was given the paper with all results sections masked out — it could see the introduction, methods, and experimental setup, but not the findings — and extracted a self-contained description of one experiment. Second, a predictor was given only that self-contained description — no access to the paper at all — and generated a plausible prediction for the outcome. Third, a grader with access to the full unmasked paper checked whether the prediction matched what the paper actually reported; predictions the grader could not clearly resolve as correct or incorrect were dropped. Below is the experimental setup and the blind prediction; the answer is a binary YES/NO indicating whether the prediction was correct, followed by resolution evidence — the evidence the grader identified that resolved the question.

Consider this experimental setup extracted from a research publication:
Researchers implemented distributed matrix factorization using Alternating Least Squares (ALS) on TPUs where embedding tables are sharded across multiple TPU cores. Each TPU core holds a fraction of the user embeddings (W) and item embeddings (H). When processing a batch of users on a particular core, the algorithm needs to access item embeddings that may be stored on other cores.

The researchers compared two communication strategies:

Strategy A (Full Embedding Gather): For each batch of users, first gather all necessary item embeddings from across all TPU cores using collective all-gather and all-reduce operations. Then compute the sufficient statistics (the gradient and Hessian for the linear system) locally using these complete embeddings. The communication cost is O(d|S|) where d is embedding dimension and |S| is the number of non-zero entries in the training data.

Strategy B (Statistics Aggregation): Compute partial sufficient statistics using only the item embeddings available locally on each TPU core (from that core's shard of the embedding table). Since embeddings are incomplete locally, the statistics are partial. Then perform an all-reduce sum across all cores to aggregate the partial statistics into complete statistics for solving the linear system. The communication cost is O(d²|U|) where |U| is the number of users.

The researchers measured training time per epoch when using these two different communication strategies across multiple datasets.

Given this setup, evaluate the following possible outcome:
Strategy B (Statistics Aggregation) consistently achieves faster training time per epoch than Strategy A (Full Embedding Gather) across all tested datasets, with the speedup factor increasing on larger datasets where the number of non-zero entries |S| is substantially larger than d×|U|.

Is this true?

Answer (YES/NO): NO